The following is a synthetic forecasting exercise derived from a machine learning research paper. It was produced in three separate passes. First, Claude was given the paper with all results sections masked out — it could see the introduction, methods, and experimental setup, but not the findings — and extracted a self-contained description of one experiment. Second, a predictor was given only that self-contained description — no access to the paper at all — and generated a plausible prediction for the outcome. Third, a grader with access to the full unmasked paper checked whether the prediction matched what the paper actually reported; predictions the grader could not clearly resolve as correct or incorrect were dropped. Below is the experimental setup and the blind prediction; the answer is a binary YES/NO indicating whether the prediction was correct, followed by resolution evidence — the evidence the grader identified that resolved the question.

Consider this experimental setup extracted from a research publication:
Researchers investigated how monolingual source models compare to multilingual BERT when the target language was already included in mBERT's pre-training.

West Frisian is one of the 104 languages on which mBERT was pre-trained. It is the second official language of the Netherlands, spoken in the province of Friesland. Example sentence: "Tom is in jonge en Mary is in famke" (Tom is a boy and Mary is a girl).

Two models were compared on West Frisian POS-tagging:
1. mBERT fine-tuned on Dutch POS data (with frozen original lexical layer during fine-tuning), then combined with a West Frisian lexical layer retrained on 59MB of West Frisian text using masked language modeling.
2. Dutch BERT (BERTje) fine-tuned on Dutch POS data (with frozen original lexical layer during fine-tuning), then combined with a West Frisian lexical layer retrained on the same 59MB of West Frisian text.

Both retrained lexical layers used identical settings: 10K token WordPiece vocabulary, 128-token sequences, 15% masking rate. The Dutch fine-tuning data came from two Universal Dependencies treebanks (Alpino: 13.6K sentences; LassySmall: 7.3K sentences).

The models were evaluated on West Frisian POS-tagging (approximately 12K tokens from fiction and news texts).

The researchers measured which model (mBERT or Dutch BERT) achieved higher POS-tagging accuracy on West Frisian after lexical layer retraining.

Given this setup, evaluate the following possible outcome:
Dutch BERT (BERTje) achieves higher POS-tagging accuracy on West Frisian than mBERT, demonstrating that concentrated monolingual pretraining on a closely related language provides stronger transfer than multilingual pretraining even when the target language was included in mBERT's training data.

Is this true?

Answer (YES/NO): YES